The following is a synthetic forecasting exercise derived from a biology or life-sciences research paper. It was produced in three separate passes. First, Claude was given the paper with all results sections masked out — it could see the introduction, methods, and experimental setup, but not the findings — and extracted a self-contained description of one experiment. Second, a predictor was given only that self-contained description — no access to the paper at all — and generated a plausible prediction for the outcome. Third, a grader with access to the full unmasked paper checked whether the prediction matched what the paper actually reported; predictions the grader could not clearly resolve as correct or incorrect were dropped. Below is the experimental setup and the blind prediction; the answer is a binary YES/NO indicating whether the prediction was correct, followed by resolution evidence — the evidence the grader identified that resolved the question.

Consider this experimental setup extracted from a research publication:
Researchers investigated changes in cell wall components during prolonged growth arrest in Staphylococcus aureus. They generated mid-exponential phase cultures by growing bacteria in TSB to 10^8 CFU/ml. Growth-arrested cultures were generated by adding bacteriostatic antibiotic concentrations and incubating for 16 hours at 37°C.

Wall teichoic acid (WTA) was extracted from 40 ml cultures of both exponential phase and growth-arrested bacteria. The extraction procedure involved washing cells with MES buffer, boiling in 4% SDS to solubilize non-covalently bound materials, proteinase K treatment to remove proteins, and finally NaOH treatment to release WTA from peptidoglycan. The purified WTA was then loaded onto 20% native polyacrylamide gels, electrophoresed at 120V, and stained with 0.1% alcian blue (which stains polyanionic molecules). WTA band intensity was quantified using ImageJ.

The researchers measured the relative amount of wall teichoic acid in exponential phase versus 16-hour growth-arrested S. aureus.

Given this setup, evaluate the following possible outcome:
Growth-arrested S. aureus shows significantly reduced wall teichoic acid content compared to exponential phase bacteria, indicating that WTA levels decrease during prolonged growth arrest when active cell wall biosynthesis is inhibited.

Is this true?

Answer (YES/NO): NO